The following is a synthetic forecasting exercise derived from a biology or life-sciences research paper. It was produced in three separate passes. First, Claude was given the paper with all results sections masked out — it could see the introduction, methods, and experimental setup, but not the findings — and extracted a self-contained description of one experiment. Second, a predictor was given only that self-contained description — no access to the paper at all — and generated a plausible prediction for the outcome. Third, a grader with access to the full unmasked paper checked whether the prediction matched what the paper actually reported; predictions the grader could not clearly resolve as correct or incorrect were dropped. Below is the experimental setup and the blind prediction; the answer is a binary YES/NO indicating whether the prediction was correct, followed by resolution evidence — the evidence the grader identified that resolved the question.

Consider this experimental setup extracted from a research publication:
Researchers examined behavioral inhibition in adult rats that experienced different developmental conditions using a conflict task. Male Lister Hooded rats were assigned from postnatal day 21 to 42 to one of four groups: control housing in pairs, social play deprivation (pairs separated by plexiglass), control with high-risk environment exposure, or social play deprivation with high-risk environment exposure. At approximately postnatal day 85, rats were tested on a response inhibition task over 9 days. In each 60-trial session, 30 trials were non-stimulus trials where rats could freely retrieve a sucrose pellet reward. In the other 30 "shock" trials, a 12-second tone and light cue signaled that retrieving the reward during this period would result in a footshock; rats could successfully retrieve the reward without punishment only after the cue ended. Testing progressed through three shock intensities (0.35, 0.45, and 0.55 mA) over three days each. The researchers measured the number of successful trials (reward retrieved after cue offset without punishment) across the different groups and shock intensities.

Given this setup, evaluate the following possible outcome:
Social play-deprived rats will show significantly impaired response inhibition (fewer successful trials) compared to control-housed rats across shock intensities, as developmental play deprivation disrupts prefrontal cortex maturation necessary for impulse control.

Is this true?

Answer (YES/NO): NO